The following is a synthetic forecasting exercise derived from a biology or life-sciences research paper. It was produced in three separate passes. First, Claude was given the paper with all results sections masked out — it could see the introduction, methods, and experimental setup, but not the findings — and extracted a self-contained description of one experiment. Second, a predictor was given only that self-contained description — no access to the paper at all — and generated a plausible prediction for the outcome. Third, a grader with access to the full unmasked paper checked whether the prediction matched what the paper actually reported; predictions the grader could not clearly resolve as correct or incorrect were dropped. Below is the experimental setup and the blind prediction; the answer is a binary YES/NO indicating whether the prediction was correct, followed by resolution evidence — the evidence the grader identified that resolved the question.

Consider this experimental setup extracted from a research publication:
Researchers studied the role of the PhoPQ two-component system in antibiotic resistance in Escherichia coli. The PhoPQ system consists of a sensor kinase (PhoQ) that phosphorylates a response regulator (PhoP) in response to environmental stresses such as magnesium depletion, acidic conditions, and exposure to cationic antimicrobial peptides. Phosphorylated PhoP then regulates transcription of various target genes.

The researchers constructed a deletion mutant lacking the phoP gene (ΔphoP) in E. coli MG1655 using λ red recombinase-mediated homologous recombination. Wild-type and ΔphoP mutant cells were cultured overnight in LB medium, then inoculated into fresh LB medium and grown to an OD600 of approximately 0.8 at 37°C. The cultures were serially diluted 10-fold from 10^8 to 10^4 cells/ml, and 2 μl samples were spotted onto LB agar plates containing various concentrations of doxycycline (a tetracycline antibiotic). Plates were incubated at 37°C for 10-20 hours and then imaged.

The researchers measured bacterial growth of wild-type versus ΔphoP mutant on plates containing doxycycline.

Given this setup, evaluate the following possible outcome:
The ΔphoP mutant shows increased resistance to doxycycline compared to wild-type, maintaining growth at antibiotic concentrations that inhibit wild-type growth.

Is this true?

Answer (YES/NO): NO